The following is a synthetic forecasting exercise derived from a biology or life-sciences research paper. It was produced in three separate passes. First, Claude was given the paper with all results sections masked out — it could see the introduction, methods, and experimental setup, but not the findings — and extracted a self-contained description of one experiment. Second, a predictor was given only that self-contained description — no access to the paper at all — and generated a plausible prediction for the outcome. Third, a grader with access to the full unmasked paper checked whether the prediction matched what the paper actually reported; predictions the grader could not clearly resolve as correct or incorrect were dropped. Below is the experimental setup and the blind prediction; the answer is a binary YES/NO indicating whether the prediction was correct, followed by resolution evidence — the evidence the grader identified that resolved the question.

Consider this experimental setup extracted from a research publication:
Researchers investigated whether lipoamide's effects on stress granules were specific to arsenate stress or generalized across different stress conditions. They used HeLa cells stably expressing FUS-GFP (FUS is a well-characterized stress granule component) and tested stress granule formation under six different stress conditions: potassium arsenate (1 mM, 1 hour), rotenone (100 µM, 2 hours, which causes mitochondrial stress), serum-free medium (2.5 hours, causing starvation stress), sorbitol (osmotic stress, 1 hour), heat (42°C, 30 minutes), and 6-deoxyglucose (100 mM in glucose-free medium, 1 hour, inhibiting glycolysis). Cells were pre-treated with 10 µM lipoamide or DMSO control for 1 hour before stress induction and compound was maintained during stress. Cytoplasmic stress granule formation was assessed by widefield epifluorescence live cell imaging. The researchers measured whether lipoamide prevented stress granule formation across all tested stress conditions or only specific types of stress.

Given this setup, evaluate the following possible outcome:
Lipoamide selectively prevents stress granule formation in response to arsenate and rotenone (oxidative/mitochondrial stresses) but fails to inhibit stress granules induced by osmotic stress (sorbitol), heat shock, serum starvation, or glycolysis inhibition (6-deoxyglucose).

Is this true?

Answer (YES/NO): NO